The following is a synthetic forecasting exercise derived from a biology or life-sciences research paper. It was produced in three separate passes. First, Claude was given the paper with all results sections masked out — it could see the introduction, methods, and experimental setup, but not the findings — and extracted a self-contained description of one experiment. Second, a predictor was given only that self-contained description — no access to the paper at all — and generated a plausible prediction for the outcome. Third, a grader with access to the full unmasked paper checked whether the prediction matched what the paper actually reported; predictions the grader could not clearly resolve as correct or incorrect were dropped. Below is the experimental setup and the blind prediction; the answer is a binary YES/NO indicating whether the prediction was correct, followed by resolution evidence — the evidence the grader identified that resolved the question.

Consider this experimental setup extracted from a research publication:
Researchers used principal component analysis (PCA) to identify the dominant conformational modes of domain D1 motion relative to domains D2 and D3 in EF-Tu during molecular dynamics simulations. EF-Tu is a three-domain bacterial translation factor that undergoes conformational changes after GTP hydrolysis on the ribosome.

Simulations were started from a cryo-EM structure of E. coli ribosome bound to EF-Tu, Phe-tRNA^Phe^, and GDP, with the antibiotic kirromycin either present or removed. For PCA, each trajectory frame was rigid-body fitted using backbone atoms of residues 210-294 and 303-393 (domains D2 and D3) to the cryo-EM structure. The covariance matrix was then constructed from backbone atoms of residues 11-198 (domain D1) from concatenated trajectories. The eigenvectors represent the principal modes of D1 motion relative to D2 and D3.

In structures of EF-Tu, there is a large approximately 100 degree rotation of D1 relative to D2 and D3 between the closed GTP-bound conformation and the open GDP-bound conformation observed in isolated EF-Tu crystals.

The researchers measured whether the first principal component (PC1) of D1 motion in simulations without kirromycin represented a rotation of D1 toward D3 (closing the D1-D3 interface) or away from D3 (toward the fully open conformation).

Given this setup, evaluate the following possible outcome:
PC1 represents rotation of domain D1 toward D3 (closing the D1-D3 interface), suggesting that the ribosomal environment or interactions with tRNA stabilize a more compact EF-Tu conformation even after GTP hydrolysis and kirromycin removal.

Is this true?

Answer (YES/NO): YES